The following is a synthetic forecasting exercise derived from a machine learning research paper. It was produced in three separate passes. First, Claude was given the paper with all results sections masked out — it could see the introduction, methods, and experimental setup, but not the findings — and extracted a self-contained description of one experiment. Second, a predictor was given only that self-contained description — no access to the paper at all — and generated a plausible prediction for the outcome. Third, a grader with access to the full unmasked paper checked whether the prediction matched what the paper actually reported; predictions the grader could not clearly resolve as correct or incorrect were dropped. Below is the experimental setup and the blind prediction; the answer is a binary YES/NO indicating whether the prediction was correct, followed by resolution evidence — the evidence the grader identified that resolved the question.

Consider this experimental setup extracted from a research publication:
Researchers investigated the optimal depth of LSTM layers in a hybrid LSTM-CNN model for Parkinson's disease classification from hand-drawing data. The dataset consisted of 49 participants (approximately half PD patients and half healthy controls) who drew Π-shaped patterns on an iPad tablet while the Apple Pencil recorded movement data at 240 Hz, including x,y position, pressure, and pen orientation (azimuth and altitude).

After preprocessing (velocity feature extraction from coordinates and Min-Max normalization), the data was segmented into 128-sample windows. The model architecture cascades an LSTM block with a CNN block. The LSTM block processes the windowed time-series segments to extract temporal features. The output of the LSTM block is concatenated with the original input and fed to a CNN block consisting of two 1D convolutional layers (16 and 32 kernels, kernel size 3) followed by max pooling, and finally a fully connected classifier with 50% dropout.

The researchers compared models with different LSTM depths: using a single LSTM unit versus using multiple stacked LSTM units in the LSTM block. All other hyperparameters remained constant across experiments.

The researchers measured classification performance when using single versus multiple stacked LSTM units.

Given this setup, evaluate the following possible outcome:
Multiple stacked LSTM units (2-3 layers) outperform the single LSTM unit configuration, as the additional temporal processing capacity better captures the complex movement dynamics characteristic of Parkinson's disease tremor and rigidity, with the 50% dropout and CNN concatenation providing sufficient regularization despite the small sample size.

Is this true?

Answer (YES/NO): NO